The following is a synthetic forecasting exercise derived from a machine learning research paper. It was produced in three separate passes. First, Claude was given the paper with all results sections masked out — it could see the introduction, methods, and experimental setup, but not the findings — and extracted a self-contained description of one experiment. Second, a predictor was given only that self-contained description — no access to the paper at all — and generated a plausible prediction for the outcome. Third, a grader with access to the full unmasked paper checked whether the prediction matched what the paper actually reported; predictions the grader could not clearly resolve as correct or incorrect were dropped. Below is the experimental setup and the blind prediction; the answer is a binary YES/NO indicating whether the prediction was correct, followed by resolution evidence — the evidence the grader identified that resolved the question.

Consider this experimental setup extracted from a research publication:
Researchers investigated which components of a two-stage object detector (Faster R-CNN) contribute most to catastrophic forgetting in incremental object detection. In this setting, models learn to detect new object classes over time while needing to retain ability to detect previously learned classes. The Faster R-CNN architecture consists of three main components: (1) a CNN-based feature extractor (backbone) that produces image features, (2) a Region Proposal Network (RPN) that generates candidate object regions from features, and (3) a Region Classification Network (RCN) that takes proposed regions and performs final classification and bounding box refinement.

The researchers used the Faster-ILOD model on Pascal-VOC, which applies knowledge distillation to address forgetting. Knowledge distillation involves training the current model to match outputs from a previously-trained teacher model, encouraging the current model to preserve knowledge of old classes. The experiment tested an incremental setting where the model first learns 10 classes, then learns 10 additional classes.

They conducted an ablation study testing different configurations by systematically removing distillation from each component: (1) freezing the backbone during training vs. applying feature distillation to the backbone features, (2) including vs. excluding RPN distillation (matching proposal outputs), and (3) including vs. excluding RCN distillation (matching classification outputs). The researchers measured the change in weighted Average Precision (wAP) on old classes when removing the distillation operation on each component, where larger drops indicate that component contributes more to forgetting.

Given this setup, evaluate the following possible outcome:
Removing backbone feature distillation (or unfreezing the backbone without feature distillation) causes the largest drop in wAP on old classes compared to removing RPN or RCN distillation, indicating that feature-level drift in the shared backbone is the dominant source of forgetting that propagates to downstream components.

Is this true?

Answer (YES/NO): NO